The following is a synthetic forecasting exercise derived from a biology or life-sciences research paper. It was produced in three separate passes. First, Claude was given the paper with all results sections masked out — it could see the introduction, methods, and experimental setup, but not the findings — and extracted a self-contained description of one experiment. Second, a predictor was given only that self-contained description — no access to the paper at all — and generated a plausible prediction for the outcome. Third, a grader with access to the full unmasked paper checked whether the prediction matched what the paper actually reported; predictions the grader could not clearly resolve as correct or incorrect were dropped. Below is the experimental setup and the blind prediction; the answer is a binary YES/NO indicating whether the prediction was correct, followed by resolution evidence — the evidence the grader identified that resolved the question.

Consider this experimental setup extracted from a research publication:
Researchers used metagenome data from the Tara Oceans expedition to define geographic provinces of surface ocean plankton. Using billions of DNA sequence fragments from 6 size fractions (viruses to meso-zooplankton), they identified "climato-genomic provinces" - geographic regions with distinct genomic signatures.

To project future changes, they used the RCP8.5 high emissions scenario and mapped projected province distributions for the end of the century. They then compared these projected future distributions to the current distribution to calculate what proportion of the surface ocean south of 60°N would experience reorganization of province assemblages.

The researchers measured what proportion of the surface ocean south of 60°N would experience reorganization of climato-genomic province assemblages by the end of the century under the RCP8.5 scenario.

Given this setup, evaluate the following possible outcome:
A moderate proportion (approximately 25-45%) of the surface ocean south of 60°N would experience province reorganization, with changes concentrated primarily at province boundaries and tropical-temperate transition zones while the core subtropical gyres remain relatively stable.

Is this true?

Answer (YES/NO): NO